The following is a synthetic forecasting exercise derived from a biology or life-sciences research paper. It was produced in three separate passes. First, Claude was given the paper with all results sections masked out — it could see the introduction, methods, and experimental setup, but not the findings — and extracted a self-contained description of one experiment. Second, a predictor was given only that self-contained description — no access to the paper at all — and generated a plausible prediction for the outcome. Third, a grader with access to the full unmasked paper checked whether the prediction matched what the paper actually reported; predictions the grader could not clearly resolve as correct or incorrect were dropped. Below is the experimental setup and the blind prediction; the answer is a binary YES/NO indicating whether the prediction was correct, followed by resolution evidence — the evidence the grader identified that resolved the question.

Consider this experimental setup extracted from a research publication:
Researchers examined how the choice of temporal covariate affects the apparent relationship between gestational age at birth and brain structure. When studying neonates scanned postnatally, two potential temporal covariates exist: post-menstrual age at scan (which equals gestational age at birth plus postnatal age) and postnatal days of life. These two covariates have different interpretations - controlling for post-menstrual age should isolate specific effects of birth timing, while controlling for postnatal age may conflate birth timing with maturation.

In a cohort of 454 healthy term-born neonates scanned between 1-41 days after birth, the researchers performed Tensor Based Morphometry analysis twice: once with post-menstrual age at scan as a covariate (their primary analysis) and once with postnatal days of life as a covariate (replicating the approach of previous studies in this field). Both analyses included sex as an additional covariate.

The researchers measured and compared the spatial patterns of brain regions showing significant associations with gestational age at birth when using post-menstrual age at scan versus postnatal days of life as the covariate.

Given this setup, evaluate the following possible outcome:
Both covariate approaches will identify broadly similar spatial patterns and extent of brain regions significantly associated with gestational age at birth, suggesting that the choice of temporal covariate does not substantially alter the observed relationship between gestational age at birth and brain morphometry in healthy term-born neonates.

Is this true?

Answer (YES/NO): NO